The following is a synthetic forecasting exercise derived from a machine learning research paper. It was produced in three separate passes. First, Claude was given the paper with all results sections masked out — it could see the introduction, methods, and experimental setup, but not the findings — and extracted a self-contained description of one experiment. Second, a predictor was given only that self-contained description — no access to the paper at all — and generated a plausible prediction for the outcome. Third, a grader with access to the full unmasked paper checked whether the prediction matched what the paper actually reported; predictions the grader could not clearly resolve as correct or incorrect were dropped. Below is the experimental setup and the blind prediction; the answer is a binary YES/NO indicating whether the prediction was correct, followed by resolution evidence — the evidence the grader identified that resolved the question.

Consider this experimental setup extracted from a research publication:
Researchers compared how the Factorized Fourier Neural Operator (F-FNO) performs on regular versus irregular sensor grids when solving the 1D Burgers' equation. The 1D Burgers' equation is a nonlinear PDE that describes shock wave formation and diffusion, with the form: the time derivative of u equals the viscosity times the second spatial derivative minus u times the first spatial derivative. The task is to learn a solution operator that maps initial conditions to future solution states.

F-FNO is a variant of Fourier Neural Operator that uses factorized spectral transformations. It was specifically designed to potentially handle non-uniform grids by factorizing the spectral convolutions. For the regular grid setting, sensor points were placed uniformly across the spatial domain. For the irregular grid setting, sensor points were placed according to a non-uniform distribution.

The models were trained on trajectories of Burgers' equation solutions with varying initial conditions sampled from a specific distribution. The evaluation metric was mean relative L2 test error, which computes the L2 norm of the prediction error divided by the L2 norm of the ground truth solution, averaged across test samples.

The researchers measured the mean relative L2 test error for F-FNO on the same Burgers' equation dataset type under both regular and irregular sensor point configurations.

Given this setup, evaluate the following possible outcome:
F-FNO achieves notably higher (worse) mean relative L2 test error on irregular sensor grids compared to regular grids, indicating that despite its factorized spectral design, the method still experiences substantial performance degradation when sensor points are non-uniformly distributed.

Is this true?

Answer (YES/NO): YES